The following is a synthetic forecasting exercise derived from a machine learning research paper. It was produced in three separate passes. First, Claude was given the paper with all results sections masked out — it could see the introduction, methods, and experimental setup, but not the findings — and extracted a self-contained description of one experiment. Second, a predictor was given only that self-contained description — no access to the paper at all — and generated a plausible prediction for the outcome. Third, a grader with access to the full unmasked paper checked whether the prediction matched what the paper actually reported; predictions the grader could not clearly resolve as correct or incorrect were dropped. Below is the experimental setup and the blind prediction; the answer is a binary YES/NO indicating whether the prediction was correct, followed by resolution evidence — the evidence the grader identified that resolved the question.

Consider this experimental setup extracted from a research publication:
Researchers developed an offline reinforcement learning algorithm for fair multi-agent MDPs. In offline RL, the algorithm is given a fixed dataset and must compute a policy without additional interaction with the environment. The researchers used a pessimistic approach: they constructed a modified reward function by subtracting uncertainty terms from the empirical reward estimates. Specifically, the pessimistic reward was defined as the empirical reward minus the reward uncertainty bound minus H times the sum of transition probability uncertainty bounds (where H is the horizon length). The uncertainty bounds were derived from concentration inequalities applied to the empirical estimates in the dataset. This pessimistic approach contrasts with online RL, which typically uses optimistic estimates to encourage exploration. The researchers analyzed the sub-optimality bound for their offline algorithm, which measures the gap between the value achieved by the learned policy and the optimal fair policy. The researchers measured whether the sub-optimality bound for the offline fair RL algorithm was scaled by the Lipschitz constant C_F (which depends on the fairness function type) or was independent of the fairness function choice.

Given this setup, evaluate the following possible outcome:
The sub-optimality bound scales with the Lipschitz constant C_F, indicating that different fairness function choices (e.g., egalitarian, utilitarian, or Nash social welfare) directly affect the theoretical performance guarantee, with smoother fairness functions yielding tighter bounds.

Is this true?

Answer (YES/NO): YES